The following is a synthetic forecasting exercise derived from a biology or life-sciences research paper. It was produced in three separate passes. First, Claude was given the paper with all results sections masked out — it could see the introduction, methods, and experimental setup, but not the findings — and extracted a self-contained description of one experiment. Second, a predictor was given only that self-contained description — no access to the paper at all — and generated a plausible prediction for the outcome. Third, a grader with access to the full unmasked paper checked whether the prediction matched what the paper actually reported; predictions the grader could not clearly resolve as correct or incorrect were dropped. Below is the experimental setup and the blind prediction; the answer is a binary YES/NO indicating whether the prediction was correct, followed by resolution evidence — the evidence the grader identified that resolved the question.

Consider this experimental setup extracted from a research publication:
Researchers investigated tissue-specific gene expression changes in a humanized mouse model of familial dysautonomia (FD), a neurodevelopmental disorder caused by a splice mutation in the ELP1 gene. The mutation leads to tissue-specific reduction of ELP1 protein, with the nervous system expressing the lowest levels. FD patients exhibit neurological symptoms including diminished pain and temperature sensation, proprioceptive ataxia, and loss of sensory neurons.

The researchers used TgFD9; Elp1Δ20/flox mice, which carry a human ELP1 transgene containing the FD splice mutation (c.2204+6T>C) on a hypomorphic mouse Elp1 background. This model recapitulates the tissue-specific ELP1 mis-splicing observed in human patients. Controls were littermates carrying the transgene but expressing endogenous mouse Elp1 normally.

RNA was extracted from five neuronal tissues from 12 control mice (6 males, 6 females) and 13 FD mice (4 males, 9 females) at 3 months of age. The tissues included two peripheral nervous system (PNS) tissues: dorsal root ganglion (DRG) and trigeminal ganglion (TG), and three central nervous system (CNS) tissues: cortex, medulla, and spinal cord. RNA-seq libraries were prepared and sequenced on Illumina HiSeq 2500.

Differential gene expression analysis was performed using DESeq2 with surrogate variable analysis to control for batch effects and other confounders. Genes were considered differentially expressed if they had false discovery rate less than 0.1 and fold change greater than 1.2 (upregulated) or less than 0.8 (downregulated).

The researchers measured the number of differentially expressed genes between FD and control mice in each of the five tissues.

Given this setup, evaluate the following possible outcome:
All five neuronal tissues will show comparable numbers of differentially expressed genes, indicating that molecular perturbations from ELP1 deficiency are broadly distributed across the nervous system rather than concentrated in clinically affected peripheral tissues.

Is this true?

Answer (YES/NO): NO